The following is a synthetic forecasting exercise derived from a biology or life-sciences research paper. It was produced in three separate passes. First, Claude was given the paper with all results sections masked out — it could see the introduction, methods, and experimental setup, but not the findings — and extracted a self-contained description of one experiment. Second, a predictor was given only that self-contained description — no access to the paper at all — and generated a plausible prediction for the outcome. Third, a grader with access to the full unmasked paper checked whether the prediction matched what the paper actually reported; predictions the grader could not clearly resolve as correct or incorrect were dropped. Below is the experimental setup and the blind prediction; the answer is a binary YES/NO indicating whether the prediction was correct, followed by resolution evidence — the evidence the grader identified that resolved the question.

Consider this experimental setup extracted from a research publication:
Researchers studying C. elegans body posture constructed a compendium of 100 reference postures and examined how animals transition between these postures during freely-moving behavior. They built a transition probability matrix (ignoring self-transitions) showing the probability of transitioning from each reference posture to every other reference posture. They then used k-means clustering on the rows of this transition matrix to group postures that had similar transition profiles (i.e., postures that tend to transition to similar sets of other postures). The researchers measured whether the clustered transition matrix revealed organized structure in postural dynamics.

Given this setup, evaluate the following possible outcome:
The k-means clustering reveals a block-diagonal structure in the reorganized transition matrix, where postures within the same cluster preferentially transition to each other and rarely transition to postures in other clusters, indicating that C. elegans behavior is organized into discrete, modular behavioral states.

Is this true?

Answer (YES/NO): YES